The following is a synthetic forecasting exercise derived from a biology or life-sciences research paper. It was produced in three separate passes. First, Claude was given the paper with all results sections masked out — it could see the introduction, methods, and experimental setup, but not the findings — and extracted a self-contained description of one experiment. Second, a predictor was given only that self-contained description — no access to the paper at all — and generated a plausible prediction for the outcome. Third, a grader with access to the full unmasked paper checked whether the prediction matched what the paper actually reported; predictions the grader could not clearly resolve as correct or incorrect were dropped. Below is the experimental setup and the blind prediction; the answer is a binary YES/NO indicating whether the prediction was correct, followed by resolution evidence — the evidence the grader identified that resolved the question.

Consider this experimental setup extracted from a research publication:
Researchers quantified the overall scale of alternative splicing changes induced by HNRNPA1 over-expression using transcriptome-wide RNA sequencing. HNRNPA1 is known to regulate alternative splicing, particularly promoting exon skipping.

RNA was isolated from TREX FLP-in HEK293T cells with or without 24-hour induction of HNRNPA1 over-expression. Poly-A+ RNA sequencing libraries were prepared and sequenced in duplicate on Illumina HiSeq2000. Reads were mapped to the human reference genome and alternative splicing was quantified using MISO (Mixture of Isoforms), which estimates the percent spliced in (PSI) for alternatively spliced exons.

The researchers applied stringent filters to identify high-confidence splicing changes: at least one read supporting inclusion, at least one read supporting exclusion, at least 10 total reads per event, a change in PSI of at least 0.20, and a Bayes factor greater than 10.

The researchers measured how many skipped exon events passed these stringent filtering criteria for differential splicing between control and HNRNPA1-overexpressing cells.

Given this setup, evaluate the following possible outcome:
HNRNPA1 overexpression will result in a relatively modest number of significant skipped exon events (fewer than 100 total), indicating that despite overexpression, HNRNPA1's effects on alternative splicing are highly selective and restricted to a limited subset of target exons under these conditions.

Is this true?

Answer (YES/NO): NO